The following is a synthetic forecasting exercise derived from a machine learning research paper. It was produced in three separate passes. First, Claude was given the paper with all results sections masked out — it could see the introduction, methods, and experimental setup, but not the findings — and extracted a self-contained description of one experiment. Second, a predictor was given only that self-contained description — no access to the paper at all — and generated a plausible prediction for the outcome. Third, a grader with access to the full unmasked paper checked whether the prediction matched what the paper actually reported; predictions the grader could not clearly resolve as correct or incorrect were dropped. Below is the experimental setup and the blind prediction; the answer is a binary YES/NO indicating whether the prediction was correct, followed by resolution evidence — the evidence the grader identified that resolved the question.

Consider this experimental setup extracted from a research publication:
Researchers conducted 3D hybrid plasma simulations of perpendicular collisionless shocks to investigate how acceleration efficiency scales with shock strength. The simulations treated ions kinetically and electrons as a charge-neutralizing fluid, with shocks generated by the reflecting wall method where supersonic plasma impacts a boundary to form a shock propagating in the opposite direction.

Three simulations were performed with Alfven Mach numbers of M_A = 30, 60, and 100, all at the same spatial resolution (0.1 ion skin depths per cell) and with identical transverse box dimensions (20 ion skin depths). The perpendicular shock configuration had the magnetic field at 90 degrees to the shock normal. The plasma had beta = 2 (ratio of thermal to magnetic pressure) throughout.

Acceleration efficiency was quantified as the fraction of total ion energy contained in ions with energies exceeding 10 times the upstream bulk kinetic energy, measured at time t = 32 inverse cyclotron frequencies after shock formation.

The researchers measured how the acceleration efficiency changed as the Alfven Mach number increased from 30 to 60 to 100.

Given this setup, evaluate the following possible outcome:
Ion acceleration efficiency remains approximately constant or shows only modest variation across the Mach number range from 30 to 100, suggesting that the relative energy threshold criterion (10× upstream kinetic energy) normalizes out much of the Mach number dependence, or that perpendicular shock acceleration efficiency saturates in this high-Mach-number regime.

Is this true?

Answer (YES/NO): NO